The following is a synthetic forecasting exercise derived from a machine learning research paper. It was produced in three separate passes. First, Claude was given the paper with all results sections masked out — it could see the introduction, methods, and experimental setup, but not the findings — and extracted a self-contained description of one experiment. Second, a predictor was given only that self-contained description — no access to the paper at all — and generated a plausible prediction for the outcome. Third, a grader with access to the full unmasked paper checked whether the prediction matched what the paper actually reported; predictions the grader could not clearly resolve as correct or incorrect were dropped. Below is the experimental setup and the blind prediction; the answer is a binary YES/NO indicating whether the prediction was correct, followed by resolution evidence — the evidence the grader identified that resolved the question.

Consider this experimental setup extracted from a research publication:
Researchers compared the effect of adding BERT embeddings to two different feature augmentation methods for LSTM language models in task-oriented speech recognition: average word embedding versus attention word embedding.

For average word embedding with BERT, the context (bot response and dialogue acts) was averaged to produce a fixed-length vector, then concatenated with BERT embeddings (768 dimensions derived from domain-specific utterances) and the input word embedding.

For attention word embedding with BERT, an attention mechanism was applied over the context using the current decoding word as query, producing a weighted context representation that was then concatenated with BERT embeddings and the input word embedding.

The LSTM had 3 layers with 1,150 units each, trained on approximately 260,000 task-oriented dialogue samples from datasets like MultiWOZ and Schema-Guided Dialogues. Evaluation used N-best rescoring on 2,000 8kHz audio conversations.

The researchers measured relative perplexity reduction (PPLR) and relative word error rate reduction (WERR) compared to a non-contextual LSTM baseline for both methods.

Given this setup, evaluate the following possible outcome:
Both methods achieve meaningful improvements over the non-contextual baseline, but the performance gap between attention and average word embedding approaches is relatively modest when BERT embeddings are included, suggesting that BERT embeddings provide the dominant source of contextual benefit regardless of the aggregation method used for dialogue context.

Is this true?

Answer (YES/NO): NO